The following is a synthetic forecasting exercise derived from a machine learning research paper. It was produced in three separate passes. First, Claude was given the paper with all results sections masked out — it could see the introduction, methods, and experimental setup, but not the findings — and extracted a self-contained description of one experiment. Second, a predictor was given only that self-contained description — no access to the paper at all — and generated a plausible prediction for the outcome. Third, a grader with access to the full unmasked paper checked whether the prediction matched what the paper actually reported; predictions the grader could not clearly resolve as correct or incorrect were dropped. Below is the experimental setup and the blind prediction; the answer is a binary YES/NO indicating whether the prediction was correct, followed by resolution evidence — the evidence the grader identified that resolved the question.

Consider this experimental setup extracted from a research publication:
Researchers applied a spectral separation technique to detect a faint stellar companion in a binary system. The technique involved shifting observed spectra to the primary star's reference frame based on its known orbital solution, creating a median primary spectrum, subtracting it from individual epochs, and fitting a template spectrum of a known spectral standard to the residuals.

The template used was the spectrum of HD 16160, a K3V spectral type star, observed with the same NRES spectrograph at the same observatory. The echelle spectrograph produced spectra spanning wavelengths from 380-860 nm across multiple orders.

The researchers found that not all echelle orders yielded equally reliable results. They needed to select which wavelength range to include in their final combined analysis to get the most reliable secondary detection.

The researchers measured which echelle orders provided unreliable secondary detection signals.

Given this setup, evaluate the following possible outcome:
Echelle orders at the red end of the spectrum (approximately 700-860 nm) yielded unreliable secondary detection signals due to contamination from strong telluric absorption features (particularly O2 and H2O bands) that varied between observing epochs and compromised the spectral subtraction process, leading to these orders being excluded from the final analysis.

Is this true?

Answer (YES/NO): NO